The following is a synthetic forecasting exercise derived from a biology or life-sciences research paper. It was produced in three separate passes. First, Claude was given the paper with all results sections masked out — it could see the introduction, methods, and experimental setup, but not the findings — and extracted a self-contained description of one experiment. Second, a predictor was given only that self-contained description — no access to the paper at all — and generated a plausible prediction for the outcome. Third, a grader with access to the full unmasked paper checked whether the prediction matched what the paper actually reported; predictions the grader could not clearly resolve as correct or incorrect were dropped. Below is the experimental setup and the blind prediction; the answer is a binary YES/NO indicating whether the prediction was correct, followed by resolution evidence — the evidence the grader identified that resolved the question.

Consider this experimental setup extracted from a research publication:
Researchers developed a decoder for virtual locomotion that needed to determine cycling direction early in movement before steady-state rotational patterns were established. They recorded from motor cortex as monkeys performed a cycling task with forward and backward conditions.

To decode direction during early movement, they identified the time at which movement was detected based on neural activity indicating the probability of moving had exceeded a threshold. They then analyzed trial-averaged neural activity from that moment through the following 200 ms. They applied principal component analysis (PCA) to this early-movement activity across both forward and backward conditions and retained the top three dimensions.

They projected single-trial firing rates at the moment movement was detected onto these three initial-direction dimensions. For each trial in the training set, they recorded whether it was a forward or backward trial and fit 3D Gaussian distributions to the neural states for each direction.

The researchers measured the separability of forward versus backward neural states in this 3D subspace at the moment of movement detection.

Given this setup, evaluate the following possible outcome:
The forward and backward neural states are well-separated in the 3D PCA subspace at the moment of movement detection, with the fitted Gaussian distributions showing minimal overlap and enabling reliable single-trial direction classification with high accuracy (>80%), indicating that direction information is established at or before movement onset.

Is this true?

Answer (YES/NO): YES